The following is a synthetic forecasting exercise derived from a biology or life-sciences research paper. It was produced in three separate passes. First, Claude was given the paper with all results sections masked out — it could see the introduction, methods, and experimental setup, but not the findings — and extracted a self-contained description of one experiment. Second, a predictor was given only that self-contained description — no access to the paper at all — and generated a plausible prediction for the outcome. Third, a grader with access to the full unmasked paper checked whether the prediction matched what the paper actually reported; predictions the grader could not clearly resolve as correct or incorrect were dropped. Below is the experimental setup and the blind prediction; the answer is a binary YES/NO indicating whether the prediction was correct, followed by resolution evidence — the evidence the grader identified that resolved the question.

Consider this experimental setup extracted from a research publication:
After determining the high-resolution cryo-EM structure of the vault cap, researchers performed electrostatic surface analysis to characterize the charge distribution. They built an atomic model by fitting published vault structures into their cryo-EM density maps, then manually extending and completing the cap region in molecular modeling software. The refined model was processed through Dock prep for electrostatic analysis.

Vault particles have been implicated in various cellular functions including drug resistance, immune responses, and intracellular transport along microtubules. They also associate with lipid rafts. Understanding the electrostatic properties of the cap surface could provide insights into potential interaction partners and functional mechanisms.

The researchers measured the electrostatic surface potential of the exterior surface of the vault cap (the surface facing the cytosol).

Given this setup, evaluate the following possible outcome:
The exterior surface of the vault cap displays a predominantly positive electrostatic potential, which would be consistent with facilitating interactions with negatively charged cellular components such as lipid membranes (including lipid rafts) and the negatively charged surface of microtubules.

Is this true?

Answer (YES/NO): YES